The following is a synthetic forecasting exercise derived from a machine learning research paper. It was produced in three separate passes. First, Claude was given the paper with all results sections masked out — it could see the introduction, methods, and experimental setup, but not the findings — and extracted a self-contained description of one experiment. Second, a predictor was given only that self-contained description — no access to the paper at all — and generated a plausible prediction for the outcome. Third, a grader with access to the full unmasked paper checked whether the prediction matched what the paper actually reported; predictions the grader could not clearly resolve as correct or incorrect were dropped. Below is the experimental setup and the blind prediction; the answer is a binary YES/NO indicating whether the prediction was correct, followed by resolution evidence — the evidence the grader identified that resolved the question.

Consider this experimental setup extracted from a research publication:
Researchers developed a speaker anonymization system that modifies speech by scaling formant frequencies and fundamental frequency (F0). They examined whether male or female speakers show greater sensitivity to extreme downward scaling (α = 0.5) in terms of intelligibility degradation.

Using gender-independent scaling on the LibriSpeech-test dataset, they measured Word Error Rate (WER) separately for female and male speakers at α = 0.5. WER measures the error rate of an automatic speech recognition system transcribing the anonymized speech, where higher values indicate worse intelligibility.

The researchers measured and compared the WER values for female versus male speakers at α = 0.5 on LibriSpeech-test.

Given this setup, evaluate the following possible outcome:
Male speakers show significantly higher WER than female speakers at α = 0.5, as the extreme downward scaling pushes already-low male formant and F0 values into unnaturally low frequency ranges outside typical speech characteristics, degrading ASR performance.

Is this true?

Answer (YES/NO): YES